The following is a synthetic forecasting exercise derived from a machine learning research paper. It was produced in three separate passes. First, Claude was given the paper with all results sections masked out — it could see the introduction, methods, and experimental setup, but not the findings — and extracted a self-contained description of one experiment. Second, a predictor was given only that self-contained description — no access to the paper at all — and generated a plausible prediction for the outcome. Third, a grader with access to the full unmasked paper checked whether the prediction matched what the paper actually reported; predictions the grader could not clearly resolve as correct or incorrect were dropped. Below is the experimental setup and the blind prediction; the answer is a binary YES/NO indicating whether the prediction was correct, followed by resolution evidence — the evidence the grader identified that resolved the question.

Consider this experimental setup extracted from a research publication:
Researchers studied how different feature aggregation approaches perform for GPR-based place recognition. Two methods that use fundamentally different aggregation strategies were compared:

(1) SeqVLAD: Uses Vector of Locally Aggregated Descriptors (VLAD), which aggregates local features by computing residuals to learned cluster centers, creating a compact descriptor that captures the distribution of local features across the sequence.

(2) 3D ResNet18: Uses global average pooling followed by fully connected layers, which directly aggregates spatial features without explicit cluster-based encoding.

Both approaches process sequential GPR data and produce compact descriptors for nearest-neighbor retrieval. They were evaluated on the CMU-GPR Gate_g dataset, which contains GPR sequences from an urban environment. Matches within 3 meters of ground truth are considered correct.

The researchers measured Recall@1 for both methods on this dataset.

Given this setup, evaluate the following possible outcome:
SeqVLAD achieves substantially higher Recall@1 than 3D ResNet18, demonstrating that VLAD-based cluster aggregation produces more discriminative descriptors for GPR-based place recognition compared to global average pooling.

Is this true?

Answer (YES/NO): NO